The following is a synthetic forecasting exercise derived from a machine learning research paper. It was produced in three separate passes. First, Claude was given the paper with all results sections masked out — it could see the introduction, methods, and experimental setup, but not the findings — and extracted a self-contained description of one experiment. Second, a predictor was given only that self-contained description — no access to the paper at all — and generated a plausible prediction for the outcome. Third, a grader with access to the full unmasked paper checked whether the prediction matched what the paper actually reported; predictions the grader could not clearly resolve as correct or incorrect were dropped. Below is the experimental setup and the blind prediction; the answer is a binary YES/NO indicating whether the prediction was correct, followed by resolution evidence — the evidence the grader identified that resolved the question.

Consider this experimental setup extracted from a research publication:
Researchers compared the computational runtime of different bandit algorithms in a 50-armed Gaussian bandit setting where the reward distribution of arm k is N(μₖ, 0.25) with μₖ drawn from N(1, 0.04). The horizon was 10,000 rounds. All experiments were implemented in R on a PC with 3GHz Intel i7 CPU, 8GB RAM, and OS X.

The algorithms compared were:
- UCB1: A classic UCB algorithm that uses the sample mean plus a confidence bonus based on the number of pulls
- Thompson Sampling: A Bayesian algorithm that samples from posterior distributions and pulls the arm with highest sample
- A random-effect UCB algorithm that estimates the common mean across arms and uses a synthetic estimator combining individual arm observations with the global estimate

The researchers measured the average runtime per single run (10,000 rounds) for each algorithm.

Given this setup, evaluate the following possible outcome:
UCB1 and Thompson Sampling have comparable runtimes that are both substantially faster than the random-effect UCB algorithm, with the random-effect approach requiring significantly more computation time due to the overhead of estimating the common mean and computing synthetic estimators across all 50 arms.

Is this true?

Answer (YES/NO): NO